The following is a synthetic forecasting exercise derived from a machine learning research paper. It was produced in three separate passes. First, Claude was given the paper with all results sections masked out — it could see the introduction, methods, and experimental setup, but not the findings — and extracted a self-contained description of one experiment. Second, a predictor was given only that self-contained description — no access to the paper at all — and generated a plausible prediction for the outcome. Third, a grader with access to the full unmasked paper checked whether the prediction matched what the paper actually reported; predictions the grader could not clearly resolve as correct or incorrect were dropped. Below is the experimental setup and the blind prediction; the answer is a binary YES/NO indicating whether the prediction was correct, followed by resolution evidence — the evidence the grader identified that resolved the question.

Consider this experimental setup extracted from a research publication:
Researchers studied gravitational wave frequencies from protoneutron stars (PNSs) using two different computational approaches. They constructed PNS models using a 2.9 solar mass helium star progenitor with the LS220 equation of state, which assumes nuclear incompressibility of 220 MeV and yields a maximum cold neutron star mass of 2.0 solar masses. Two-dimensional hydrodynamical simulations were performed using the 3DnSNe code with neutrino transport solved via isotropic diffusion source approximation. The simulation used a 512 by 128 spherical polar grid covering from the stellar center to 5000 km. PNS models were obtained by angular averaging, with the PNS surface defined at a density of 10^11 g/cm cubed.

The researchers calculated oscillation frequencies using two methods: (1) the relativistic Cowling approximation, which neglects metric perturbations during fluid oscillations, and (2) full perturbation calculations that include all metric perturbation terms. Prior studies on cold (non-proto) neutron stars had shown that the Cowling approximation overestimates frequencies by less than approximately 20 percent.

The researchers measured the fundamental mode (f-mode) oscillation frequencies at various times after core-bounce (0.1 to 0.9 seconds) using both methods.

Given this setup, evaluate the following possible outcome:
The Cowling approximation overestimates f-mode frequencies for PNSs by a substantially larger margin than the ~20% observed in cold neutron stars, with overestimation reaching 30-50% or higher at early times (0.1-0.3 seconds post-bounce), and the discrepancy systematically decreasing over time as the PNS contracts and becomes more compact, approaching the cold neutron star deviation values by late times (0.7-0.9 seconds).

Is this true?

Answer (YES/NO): NO